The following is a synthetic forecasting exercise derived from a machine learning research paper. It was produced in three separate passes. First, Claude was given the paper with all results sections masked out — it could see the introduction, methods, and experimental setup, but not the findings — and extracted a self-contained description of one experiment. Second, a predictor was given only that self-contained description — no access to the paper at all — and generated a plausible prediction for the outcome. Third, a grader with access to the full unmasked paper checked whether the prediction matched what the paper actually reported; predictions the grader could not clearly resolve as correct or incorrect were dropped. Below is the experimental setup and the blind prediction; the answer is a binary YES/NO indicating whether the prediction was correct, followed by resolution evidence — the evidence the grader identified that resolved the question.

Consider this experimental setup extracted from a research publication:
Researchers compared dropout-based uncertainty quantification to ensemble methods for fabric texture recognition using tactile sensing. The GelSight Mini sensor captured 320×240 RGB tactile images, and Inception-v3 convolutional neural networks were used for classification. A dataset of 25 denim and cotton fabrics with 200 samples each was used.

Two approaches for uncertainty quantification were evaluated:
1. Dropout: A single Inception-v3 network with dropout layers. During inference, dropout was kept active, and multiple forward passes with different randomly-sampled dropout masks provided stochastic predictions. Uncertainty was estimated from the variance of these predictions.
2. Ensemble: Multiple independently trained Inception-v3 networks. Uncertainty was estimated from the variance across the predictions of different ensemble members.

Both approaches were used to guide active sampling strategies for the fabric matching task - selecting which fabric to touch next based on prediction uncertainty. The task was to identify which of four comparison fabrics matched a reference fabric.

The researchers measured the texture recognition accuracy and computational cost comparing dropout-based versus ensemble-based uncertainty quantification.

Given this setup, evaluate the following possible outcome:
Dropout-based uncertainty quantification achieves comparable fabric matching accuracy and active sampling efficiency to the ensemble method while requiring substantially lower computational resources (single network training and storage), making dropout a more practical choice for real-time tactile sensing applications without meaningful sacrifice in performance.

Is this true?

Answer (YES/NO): YES